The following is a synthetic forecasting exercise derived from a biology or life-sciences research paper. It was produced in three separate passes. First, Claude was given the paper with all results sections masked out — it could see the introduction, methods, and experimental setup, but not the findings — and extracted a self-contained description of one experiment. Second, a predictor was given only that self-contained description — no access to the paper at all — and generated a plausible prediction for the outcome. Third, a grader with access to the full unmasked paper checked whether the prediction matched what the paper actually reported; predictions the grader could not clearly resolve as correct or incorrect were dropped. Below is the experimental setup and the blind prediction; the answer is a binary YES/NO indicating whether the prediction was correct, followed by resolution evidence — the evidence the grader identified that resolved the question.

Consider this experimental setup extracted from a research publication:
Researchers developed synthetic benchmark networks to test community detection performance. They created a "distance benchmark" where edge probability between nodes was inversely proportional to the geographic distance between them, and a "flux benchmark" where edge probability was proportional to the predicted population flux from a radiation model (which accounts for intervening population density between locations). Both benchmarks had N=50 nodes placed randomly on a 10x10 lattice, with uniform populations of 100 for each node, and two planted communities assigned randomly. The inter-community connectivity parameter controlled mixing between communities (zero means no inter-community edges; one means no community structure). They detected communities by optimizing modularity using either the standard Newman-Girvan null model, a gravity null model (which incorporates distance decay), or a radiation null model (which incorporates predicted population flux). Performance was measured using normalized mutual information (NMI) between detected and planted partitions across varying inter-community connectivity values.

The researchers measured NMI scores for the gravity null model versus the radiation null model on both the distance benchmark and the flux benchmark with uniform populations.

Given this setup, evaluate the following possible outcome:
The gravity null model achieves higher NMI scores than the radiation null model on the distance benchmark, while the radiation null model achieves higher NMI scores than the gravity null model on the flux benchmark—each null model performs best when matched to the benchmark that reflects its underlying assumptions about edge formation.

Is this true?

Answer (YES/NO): YES